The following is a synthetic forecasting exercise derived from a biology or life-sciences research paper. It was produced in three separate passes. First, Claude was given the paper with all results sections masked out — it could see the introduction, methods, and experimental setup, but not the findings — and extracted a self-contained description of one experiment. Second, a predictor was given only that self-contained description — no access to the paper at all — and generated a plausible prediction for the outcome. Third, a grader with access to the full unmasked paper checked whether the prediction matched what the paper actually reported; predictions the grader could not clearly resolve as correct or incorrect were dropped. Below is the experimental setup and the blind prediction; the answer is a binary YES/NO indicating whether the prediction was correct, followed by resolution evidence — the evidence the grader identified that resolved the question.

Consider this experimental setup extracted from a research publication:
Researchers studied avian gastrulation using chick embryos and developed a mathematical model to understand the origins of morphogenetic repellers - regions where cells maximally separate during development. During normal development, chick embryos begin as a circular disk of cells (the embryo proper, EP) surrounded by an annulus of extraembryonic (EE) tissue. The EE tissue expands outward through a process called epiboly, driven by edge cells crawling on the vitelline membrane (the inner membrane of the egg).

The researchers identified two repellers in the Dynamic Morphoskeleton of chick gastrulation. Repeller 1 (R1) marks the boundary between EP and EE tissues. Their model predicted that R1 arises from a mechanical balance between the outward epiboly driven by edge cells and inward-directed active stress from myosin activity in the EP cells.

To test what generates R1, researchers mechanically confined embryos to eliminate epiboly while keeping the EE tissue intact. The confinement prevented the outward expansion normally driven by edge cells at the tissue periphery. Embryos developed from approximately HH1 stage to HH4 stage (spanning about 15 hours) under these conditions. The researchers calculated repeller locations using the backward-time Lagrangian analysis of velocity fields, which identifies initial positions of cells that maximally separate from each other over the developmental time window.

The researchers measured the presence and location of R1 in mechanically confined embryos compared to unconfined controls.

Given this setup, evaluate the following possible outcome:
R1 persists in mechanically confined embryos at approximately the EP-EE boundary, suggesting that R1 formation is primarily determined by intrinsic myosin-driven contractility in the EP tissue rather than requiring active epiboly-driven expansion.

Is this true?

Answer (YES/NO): NO